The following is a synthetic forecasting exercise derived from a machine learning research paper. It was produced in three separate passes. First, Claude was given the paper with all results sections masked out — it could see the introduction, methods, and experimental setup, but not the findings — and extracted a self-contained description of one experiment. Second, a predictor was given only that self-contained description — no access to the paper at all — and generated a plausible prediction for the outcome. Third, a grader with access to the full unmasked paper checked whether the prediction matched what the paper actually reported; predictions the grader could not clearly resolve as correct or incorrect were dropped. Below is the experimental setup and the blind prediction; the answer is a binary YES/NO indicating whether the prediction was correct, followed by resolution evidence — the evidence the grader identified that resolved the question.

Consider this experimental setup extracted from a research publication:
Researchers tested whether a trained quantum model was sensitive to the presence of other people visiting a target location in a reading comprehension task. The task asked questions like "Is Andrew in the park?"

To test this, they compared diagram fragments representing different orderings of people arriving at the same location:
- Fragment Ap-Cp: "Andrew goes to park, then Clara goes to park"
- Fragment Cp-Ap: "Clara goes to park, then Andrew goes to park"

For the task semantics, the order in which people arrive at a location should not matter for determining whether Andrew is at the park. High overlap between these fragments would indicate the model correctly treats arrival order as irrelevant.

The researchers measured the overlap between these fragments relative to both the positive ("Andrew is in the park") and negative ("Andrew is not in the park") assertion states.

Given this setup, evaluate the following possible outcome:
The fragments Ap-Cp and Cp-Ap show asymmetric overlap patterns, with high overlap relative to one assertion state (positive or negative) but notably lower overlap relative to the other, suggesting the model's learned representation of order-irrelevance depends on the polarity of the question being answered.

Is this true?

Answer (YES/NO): NO